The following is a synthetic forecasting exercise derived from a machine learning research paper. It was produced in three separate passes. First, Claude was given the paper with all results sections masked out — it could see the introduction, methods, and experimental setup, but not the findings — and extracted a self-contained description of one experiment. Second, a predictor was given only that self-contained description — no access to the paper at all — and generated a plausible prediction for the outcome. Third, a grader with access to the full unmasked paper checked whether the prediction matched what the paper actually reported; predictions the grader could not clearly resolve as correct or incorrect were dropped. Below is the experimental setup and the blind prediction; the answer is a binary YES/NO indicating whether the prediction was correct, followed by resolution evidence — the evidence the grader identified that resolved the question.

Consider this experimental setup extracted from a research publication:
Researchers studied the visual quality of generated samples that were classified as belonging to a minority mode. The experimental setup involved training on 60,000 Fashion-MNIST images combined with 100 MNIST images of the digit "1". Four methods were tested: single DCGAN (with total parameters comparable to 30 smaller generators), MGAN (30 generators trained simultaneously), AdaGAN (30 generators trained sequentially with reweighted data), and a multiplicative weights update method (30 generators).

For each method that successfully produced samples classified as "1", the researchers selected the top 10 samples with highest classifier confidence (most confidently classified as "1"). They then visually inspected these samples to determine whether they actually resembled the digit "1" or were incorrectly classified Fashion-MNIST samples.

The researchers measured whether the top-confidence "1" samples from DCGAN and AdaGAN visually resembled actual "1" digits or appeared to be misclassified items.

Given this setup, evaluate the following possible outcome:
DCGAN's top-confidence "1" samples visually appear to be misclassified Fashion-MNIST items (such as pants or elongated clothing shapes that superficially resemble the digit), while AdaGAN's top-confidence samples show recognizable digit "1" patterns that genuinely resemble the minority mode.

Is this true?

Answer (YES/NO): NO